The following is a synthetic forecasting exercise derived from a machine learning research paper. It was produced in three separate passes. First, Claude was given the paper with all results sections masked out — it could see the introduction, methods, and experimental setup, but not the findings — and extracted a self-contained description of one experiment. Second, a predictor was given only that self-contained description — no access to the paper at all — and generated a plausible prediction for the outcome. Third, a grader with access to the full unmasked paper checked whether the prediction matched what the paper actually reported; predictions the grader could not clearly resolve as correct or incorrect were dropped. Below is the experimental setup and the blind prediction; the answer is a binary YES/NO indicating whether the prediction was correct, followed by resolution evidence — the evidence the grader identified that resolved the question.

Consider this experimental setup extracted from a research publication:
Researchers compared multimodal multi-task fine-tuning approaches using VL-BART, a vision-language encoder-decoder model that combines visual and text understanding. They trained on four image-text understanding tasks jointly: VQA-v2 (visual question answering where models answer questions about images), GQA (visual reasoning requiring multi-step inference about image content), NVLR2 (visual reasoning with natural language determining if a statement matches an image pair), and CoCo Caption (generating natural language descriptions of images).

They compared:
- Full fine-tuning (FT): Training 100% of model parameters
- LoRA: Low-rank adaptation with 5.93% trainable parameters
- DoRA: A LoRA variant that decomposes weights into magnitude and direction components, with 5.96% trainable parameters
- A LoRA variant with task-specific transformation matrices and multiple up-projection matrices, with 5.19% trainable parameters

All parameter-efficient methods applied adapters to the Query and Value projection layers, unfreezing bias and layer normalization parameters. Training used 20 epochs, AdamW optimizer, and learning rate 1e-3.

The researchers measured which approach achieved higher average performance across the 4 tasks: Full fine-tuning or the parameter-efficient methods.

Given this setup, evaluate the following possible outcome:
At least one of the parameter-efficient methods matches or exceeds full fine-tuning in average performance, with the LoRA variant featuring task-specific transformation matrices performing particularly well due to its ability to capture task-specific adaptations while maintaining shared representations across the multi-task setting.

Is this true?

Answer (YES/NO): YES